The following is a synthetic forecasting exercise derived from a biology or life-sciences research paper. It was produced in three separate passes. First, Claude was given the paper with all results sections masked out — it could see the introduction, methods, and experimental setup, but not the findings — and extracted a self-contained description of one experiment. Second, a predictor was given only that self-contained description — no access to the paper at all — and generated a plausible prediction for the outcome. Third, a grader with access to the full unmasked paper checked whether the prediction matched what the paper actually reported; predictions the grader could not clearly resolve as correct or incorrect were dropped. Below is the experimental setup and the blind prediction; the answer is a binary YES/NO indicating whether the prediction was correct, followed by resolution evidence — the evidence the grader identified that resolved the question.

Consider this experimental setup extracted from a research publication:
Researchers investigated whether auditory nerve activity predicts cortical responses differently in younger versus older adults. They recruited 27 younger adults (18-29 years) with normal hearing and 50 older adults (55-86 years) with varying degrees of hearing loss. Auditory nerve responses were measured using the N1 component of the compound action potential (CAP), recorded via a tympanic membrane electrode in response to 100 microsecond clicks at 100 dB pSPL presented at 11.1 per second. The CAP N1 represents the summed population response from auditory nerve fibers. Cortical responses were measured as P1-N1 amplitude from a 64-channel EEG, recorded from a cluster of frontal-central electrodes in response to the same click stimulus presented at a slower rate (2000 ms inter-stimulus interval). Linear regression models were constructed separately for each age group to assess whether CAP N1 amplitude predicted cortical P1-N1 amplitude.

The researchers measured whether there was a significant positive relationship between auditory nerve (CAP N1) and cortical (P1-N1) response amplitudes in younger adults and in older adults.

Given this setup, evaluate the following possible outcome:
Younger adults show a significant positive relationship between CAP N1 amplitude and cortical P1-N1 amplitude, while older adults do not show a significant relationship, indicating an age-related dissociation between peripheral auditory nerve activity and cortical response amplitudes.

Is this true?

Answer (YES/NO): YES